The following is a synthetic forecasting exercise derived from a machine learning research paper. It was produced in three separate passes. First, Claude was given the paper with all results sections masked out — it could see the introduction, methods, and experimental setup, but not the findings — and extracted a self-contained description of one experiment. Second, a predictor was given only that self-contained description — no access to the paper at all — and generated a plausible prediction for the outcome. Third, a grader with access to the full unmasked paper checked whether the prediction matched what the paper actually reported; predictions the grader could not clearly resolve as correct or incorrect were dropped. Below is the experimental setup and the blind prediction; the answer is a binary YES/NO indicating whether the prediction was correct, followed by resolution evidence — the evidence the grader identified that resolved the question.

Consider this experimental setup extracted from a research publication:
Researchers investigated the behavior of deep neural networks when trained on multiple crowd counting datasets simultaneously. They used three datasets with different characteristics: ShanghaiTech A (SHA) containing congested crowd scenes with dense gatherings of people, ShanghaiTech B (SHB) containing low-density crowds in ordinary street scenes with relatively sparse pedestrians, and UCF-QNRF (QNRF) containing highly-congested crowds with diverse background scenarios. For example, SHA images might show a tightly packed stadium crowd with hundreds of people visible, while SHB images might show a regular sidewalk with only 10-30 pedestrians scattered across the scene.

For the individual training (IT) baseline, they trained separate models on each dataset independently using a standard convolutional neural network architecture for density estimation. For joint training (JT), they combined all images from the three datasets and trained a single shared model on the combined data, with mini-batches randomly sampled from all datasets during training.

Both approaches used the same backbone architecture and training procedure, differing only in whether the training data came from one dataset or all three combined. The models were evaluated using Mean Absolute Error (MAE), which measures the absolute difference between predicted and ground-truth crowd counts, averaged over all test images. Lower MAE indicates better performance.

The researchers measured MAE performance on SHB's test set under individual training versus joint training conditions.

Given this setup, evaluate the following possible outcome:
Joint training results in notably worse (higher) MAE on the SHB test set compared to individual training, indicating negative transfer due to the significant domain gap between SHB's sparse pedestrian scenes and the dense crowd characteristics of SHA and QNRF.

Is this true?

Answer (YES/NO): YES